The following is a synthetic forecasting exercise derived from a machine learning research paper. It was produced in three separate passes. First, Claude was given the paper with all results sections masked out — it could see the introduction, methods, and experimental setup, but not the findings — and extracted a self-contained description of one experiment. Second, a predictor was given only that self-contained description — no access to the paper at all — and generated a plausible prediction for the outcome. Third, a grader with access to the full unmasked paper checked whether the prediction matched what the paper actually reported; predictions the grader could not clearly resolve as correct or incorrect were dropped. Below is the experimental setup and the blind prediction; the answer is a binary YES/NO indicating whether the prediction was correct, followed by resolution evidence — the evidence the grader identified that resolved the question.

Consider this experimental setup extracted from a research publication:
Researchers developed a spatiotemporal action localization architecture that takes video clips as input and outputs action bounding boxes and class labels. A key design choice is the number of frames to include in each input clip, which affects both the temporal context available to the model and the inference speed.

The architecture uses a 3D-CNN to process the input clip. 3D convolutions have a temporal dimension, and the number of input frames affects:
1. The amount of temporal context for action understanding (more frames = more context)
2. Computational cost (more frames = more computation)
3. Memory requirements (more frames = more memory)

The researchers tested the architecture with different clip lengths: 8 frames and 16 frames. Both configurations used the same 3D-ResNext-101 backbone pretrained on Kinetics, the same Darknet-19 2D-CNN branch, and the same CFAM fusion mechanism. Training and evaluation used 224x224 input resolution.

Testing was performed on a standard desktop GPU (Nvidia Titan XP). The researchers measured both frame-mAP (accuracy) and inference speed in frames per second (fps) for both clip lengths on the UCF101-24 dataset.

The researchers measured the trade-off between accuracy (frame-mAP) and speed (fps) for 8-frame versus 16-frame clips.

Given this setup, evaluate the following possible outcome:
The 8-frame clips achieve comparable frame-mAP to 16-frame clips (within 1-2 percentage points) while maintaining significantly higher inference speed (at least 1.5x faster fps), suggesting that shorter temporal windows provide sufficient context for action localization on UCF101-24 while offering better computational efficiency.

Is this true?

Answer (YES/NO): YES